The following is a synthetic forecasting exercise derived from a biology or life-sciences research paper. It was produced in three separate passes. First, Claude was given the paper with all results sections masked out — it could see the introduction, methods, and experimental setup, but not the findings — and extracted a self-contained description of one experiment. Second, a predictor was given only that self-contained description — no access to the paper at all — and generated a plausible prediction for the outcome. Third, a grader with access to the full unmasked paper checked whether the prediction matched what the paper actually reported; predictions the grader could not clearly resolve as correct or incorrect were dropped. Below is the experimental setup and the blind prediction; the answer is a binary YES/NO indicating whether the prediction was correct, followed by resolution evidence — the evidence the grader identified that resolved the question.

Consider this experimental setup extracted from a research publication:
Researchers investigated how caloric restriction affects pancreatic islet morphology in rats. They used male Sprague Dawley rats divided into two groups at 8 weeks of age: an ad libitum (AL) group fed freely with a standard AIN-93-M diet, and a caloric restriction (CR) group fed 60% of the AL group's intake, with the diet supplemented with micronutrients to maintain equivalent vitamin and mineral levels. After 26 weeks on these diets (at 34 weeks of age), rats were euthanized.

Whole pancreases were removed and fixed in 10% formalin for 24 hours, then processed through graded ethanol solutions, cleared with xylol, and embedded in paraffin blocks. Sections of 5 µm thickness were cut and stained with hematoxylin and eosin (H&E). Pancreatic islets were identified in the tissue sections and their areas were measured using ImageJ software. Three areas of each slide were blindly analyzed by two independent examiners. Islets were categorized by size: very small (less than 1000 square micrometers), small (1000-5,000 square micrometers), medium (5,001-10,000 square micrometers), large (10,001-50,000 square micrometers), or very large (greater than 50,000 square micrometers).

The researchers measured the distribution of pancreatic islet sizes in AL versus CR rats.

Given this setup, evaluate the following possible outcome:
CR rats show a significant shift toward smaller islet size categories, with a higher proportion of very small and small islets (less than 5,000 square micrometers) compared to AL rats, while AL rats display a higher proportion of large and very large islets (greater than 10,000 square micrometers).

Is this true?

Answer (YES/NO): NO